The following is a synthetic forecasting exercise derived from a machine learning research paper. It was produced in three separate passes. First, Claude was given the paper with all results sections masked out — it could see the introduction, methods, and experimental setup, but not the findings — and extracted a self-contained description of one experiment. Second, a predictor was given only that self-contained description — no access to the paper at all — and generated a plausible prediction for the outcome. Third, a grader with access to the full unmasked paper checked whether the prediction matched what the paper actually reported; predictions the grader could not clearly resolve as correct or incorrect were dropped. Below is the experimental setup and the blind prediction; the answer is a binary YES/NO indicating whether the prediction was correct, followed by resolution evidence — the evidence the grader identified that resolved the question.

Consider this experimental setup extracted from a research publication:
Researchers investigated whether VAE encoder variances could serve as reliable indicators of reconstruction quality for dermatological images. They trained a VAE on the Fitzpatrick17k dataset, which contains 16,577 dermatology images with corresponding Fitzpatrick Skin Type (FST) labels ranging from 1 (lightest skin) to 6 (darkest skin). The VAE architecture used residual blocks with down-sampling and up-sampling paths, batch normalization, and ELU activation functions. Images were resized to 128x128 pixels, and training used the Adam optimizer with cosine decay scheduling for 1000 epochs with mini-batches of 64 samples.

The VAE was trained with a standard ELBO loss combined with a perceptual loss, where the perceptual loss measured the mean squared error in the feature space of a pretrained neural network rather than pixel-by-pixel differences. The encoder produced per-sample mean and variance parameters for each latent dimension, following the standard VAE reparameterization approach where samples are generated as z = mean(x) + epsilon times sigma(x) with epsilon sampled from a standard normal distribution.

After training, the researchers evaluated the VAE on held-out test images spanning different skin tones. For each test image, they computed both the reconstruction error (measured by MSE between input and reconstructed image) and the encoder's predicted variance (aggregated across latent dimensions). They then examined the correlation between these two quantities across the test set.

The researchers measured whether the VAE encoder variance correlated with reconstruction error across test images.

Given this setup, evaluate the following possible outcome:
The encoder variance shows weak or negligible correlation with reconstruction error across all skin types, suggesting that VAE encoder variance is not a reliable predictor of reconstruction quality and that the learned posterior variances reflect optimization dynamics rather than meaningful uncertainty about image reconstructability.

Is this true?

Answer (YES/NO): YES